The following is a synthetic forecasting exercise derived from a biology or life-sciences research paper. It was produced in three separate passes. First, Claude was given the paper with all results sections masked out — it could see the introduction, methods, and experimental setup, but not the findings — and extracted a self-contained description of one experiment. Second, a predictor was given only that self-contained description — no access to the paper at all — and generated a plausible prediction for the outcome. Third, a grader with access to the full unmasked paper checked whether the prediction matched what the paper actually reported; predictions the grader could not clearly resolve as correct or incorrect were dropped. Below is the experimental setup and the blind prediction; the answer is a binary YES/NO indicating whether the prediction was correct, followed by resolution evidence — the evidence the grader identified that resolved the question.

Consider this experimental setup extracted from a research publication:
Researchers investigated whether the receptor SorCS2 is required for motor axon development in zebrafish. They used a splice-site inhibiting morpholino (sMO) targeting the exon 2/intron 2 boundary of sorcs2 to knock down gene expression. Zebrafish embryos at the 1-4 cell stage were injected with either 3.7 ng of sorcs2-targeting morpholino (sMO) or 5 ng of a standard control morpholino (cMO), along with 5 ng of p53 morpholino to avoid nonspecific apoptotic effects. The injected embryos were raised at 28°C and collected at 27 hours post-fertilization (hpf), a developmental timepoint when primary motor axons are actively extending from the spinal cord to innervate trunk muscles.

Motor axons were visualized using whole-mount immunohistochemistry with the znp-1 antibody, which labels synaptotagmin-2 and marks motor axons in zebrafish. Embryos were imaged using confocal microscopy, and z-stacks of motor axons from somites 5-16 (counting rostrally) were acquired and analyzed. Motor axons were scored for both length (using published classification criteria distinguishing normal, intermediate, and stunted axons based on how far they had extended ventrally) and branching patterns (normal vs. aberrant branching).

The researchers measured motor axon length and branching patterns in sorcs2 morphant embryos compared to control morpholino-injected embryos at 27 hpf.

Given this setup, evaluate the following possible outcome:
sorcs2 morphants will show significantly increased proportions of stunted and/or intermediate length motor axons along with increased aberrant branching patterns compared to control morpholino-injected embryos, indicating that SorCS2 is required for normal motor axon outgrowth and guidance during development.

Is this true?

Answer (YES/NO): YES